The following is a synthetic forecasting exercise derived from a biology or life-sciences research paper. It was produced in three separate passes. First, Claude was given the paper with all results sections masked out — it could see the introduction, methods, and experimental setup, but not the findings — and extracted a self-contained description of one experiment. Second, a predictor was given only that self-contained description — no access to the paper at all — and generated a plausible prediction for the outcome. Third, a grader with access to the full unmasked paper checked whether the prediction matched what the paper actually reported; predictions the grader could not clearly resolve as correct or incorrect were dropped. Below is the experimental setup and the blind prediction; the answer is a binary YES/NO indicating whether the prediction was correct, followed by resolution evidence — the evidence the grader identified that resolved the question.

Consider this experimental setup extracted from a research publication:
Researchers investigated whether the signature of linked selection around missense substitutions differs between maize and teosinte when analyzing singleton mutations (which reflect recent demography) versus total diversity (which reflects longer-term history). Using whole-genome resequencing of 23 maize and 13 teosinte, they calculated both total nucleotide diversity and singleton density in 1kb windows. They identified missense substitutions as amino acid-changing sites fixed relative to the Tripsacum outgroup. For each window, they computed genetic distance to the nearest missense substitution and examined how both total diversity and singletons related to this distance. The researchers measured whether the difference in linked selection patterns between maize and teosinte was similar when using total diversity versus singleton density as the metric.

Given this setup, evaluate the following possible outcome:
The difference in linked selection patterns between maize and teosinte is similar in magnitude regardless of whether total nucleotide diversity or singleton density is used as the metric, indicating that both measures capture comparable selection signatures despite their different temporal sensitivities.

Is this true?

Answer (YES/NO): YES